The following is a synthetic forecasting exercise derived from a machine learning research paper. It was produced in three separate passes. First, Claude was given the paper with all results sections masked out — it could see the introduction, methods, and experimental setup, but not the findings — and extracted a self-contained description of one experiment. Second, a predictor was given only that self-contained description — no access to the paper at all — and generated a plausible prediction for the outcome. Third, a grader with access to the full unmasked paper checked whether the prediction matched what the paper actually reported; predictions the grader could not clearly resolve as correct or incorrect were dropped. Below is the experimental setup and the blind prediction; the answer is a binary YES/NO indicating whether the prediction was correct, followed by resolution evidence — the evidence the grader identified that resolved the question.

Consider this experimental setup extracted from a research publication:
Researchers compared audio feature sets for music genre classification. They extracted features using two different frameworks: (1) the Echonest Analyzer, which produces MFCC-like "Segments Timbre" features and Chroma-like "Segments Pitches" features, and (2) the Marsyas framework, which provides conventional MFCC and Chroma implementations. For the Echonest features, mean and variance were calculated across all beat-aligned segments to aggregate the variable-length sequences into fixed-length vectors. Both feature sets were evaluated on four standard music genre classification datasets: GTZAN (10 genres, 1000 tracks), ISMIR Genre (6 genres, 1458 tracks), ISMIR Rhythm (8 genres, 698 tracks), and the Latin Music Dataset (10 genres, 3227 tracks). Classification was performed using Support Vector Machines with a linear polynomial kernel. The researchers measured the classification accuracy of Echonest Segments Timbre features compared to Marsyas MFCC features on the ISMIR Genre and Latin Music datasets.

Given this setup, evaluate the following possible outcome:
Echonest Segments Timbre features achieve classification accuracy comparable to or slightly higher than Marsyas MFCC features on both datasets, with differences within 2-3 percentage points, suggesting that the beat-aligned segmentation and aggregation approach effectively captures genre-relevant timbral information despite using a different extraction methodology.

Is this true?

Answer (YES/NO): NO